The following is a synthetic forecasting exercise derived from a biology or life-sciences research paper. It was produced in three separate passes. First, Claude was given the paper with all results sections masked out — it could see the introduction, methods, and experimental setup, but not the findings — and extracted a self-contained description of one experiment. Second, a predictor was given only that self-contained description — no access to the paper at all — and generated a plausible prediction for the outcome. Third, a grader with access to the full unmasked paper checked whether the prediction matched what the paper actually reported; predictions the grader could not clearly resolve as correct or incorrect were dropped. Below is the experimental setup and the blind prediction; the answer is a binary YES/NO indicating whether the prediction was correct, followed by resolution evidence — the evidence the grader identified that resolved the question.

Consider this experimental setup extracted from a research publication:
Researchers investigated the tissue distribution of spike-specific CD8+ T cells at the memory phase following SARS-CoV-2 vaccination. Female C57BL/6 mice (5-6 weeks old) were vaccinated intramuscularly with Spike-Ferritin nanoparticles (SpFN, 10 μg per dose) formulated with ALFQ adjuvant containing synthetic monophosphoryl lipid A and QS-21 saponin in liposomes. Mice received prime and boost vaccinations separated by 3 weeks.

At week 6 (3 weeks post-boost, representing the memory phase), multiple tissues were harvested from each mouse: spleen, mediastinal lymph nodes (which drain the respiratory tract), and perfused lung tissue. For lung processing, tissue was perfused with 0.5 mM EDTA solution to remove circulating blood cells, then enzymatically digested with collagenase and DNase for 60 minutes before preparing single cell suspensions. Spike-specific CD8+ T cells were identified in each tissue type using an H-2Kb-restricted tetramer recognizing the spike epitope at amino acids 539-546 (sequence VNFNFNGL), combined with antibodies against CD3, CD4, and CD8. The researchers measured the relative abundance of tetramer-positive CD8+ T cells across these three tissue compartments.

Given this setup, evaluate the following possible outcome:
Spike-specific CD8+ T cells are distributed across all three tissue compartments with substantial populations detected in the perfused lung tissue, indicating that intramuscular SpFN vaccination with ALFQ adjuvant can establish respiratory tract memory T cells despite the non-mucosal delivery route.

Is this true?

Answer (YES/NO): YES